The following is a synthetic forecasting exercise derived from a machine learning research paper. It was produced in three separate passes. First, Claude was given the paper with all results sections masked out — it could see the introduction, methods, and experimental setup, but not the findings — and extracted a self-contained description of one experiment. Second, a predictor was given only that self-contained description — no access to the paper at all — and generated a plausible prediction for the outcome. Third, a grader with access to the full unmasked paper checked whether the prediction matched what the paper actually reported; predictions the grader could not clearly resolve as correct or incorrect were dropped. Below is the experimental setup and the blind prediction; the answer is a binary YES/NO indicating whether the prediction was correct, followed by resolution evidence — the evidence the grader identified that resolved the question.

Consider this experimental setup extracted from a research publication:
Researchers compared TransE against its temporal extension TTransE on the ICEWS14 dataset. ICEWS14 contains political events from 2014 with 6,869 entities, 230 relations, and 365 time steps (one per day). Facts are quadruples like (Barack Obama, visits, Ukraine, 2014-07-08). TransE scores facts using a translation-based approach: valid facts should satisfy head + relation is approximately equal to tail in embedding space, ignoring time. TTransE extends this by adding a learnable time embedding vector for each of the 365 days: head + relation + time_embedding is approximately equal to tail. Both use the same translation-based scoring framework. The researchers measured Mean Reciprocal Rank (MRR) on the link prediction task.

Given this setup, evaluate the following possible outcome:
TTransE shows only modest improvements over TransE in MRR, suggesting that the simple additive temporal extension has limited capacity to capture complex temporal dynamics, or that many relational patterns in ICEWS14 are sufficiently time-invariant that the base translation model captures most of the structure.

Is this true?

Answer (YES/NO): NO